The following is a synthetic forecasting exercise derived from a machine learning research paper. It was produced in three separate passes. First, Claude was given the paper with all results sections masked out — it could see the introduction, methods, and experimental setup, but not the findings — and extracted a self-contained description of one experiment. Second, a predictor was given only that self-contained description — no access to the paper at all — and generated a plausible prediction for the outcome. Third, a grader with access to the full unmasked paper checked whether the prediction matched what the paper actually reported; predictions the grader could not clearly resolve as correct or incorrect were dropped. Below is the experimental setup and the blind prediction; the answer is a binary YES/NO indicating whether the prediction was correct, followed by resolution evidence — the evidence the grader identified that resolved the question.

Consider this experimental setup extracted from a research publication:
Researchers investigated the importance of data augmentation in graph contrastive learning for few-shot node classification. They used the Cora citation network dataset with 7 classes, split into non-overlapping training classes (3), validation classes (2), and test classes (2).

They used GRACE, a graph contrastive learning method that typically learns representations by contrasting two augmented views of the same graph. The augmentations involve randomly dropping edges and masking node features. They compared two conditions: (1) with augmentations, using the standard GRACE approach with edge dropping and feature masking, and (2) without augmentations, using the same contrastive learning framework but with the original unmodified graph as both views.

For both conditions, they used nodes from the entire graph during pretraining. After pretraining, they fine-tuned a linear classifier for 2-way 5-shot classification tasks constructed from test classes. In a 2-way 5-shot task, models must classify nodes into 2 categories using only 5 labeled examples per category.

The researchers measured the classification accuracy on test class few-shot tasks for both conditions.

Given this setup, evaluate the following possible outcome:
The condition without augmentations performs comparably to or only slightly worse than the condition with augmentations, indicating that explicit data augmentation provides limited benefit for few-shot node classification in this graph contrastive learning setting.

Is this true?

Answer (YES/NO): NO